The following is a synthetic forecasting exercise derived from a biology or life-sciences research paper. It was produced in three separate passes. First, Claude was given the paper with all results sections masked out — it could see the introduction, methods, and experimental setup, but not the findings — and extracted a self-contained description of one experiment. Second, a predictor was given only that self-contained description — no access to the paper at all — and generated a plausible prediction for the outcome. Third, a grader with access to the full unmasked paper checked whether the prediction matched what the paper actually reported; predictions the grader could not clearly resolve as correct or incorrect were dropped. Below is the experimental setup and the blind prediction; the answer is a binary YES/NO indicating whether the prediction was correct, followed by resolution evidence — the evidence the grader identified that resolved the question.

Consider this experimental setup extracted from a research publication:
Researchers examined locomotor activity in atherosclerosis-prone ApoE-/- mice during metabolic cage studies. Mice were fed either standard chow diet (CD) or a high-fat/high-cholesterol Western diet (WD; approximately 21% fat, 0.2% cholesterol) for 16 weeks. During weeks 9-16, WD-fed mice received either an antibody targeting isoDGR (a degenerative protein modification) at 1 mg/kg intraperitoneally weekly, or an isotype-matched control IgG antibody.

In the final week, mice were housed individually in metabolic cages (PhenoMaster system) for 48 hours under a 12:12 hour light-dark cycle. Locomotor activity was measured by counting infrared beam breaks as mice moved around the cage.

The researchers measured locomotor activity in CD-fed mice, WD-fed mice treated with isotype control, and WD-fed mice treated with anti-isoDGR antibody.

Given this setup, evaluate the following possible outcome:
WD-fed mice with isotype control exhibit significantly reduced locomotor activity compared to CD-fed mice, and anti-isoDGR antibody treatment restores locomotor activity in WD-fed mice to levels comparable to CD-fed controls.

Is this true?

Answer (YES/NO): NO